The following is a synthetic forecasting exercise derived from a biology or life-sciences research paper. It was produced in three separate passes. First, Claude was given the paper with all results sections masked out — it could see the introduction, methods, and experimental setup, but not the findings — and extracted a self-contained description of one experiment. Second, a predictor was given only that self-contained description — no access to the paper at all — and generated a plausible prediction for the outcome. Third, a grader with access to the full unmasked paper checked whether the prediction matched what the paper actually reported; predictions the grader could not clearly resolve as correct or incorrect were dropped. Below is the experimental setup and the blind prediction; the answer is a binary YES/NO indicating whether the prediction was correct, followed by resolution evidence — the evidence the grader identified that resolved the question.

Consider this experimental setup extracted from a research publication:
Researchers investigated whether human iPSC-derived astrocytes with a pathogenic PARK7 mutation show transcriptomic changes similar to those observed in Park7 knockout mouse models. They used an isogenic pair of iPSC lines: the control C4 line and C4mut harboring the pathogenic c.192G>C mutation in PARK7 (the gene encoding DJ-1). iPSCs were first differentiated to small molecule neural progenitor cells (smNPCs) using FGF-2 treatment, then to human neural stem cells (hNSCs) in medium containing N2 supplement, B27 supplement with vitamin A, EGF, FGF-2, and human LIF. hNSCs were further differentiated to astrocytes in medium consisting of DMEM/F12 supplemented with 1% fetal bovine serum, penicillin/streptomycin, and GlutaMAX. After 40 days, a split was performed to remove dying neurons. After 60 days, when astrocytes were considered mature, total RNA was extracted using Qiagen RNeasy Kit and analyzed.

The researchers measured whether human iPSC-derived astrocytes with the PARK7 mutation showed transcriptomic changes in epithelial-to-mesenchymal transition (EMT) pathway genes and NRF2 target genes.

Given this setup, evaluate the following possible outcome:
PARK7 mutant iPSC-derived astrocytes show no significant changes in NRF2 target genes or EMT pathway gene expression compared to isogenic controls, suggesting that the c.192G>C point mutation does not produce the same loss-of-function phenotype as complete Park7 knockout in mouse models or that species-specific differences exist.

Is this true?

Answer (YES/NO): NO